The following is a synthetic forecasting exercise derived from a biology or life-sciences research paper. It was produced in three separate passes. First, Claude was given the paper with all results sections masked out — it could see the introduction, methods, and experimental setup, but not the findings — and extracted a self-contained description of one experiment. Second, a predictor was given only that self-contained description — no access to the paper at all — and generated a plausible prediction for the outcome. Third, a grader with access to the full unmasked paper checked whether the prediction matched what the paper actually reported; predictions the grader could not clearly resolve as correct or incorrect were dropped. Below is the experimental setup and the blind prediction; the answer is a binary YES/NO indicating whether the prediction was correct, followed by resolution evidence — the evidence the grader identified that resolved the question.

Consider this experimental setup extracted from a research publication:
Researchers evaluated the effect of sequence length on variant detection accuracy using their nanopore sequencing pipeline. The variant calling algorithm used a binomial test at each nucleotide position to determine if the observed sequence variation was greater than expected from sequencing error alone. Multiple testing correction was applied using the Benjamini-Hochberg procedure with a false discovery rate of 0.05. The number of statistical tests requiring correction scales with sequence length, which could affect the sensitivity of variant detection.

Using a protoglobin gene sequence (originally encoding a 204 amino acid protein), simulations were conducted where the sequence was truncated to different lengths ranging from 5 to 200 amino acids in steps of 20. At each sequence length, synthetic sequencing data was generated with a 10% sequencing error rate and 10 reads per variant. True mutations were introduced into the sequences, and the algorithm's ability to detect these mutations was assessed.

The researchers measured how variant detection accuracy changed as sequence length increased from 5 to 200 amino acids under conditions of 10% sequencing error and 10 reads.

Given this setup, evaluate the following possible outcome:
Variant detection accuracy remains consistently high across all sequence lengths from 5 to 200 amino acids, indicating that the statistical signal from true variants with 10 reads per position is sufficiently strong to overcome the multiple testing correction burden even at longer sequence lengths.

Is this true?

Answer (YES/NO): YES